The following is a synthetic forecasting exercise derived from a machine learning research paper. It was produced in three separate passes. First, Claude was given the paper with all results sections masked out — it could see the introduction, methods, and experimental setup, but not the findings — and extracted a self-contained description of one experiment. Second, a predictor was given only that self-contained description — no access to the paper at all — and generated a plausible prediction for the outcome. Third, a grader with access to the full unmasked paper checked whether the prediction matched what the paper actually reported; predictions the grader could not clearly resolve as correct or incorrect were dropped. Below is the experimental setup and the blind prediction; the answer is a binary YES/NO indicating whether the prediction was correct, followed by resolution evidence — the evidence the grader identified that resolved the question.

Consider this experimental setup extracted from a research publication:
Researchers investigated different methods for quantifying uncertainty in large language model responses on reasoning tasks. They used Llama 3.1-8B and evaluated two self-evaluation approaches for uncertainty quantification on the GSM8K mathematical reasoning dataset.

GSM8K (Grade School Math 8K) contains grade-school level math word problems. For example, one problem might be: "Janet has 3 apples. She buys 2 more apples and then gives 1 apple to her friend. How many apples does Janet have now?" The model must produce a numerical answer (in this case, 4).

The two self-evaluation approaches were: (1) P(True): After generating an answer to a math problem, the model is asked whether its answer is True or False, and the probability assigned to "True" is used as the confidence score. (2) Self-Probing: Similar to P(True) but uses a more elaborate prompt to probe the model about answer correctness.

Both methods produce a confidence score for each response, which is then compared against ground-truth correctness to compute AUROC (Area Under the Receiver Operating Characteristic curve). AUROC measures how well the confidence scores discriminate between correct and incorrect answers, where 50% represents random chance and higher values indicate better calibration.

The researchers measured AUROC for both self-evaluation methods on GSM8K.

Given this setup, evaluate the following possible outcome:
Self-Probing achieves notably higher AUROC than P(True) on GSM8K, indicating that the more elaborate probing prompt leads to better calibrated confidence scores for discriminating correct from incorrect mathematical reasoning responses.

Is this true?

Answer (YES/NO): NO